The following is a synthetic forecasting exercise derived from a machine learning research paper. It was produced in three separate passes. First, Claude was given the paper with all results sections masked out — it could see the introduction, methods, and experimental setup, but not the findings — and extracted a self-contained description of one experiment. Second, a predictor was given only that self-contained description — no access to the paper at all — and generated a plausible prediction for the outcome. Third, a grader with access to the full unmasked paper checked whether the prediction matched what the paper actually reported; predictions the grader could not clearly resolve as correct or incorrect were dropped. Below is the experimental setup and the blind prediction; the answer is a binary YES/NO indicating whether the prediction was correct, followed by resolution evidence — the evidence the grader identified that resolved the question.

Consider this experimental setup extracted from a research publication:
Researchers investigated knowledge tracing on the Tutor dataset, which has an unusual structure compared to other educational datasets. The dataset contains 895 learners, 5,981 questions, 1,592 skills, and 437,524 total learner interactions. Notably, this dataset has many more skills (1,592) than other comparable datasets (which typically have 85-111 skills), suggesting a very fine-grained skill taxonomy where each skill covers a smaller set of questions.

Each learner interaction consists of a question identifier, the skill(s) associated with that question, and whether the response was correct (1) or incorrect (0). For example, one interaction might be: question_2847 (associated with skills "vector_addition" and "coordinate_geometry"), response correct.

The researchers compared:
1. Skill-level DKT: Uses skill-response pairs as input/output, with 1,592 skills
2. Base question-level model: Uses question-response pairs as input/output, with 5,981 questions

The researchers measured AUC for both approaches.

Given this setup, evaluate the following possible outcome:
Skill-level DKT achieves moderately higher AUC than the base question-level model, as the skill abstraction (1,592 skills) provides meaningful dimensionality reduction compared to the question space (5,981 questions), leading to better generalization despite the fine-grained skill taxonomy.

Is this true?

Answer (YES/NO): NO